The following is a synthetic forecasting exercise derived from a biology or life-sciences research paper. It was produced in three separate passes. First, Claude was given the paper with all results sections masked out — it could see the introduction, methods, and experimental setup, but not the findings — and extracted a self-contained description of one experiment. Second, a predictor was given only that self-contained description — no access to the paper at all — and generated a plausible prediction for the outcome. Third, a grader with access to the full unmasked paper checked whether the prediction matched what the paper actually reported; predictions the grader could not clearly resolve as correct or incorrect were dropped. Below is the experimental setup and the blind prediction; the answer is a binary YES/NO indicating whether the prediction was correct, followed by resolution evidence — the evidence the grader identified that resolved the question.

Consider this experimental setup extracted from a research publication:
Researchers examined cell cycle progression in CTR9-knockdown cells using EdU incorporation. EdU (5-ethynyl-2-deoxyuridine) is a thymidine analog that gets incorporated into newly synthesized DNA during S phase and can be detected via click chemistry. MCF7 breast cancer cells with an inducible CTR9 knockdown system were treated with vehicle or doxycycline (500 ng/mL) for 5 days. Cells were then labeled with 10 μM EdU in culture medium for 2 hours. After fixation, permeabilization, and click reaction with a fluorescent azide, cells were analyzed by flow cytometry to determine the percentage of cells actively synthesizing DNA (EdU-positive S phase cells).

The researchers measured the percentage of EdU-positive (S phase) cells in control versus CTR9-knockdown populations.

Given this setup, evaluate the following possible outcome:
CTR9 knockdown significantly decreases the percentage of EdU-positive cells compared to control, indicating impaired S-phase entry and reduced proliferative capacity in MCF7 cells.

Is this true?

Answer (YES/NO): YES